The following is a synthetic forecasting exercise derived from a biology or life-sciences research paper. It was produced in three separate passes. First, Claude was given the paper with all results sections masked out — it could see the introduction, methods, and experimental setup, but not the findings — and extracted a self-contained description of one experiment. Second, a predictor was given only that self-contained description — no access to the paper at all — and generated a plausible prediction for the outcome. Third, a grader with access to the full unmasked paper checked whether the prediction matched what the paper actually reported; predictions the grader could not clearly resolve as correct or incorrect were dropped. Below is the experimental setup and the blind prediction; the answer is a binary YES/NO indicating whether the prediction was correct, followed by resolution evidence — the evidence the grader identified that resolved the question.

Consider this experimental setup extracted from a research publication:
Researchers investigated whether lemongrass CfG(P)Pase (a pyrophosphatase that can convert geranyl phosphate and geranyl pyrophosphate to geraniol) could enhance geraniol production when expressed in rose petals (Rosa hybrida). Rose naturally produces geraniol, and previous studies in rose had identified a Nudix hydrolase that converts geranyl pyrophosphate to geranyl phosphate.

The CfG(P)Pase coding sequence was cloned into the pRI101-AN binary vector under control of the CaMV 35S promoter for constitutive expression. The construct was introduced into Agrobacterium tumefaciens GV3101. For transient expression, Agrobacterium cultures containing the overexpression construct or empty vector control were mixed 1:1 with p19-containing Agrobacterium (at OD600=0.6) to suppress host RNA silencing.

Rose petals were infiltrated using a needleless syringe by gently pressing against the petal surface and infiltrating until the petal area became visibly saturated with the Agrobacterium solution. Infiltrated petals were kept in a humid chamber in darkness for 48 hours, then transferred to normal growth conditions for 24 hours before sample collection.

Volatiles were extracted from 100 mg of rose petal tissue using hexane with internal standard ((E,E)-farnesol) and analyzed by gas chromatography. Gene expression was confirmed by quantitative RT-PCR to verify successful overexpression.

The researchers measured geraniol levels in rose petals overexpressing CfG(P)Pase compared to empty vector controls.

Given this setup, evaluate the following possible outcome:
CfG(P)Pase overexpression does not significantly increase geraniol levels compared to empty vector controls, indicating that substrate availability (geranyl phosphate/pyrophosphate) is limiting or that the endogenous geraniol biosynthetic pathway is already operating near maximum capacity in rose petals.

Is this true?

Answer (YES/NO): NO